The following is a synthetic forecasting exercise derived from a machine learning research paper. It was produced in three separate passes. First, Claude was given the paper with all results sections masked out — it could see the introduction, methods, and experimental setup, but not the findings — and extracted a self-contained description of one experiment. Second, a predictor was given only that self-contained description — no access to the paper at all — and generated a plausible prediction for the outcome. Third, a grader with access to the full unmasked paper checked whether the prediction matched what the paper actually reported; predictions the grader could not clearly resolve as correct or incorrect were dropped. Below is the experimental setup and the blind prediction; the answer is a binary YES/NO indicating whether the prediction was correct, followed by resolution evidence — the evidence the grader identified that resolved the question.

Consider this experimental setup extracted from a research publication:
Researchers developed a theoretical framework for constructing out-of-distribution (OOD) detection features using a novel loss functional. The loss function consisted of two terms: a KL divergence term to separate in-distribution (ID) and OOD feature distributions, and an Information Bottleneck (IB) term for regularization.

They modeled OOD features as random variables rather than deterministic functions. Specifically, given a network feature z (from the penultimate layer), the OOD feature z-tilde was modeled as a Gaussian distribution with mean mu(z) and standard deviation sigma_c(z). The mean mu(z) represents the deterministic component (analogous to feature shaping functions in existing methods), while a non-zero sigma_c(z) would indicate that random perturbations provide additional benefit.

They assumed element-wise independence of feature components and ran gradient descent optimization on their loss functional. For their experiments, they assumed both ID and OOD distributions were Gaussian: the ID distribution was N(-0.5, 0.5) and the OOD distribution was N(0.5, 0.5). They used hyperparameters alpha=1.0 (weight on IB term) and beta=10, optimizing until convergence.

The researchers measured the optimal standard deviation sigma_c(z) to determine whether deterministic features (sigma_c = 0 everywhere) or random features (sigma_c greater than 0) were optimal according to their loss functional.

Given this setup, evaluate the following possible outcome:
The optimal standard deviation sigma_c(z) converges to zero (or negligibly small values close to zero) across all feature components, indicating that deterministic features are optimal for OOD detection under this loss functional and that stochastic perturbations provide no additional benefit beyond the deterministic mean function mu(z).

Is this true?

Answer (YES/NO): NO